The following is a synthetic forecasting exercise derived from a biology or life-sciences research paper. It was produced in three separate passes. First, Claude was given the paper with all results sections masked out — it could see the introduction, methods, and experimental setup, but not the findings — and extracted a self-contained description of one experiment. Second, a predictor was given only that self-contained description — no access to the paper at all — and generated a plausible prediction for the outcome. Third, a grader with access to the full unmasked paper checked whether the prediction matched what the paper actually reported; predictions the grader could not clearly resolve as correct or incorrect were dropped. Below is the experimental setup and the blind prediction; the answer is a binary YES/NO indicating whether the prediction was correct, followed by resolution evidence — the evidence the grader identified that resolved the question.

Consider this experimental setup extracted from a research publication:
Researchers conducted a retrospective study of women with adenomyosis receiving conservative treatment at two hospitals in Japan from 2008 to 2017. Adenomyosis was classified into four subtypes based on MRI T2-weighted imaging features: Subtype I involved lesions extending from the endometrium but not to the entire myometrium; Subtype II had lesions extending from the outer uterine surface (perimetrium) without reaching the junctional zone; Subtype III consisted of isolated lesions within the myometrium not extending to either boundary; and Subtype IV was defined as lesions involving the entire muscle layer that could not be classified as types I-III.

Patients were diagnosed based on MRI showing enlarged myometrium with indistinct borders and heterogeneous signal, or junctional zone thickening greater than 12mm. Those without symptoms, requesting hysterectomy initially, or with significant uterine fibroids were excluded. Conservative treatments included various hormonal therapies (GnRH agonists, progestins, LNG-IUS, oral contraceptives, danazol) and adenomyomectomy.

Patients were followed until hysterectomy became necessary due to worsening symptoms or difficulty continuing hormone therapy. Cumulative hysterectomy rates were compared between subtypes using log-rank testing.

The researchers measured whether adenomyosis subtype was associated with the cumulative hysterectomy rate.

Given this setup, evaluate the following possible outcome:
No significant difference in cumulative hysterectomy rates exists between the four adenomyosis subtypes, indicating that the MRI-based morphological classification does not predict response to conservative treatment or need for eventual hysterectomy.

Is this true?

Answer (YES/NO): YES